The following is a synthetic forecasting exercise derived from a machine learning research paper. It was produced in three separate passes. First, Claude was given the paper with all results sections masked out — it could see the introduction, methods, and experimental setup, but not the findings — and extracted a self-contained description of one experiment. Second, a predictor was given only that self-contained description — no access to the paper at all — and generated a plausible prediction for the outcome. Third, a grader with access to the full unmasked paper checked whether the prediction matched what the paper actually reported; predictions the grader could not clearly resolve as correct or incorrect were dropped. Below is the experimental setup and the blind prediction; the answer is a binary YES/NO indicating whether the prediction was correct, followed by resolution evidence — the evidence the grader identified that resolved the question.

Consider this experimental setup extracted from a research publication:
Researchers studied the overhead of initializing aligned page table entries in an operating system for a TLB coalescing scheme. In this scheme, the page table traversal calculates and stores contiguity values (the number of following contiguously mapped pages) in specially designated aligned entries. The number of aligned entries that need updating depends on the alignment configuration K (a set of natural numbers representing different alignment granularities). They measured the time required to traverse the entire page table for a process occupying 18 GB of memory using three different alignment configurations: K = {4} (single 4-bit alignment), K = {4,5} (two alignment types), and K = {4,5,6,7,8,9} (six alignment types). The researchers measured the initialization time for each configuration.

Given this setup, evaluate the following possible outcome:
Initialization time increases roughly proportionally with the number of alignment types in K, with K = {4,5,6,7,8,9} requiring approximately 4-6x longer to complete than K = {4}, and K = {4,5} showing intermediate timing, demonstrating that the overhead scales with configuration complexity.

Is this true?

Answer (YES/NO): NO